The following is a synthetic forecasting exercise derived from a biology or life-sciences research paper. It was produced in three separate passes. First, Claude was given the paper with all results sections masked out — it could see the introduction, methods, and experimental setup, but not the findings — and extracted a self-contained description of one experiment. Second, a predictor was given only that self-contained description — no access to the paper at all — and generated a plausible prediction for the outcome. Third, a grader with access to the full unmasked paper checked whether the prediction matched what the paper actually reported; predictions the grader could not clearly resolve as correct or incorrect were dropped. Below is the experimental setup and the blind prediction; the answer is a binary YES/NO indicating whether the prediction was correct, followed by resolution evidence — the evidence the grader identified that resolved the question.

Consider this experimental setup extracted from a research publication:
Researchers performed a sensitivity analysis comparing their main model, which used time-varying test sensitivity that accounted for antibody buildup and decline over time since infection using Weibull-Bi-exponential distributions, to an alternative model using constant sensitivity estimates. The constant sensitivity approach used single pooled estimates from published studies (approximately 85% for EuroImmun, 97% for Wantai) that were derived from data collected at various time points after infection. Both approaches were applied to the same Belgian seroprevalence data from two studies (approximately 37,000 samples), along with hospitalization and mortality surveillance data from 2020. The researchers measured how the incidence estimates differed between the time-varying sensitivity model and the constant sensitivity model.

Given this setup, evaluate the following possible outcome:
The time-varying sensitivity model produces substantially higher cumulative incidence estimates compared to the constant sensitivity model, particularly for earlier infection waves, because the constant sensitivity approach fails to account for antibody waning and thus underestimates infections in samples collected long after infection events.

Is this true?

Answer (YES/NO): NO